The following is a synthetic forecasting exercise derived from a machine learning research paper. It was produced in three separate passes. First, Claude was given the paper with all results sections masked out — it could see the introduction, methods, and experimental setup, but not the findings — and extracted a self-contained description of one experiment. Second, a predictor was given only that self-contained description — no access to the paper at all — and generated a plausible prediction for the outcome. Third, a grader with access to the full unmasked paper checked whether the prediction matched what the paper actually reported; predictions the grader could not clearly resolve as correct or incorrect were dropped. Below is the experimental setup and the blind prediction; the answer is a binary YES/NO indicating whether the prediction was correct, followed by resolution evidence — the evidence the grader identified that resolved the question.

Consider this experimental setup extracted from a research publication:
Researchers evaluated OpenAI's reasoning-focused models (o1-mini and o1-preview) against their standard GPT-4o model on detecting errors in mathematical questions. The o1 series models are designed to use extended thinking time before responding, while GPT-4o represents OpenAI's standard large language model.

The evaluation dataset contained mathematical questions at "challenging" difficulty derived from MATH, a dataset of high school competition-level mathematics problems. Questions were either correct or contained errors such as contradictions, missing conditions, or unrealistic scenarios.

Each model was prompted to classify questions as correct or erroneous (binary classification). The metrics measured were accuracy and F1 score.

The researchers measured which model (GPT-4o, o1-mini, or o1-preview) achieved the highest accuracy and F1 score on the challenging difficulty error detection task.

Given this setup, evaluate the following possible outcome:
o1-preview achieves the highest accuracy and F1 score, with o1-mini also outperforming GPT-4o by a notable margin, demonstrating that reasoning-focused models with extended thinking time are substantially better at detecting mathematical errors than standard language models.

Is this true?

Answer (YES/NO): NO